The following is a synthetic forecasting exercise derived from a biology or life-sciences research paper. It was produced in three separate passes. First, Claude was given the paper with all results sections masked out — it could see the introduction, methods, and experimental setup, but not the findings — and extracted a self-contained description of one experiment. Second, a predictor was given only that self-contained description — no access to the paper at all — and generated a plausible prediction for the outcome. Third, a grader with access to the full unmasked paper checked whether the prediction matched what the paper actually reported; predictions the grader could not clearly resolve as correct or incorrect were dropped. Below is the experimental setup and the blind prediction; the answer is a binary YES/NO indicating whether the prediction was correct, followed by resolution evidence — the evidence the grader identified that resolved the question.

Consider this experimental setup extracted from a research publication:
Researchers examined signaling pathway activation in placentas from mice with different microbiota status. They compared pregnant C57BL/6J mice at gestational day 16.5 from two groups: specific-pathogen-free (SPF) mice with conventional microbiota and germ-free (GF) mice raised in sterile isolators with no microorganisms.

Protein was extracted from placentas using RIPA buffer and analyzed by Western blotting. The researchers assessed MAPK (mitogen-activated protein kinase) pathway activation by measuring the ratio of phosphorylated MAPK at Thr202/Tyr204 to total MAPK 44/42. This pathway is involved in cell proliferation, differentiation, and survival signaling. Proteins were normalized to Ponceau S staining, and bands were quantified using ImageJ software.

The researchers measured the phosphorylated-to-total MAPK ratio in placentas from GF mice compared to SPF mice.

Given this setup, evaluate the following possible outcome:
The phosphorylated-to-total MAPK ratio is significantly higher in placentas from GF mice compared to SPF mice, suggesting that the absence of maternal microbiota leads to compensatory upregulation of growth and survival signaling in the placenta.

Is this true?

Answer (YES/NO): NO